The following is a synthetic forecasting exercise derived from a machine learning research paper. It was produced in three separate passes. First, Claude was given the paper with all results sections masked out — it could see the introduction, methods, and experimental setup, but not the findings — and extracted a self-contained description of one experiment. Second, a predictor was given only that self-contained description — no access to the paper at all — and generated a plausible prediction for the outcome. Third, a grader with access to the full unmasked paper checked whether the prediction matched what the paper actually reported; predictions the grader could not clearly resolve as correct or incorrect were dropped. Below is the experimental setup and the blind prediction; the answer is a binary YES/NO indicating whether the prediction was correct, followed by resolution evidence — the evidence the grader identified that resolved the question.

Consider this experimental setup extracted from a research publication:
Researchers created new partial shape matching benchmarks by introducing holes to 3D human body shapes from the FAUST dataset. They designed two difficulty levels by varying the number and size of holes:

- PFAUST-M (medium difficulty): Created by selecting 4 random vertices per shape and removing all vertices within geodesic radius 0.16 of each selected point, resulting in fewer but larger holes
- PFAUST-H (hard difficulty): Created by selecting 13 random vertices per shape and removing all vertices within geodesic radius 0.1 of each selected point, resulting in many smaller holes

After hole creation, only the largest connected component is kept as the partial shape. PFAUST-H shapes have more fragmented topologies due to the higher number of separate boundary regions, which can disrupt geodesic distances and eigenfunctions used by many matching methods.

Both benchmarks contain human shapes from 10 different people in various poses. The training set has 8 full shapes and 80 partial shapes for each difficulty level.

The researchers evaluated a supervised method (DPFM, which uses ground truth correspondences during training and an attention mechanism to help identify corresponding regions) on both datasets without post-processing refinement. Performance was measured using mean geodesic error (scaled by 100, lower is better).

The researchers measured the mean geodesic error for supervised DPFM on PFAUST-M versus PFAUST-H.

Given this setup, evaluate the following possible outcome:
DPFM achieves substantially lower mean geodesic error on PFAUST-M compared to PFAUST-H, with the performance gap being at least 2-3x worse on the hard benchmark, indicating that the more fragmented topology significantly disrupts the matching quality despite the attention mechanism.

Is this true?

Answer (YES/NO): YES